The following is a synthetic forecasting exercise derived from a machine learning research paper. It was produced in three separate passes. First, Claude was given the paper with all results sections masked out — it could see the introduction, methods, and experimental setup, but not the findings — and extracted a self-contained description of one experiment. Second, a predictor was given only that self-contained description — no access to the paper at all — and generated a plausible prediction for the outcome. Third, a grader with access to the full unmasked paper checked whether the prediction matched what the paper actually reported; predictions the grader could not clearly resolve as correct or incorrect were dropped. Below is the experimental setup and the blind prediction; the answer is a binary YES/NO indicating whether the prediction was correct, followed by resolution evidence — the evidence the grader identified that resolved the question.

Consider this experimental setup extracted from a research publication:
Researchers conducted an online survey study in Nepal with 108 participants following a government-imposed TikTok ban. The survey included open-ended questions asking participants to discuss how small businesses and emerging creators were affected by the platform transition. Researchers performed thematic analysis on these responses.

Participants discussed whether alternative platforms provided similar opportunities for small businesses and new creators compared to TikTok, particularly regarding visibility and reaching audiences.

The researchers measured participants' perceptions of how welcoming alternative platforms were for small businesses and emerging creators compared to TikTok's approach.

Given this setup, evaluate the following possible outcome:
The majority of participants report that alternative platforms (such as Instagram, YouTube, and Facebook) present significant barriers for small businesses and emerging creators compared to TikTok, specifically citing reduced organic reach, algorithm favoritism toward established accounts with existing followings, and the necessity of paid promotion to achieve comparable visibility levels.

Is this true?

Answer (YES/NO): NO